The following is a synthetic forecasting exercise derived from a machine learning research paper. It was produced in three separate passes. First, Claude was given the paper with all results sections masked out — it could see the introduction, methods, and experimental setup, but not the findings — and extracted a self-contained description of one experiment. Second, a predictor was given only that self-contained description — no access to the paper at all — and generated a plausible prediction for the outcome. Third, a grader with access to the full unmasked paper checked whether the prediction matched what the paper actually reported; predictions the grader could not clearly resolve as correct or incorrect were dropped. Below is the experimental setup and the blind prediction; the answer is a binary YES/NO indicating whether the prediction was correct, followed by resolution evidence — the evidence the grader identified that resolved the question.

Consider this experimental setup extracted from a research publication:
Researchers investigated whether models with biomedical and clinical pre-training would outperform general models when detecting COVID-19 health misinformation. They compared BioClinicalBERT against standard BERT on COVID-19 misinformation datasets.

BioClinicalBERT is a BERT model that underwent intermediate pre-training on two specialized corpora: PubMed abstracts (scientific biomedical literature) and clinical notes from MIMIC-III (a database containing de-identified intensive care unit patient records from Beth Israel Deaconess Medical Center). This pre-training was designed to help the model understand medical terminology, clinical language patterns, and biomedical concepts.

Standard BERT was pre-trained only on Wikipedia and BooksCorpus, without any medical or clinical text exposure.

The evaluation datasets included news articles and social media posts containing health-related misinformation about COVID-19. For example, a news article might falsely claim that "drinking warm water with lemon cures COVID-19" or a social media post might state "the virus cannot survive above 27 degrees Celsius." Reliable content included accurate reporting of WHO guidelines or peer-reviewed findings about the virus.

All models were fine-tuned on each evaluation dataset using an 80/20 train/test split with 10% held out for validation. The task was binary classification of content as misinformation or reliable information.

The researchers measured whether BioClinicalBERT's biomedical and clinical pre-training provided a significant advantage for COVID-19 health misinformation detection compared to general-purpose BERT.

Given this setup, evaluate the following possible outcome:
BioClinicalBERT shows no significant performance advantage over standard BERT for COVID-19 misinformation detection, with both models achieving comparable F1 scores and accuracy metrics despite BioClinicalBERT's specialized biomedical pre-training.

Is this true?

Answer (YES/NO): YES